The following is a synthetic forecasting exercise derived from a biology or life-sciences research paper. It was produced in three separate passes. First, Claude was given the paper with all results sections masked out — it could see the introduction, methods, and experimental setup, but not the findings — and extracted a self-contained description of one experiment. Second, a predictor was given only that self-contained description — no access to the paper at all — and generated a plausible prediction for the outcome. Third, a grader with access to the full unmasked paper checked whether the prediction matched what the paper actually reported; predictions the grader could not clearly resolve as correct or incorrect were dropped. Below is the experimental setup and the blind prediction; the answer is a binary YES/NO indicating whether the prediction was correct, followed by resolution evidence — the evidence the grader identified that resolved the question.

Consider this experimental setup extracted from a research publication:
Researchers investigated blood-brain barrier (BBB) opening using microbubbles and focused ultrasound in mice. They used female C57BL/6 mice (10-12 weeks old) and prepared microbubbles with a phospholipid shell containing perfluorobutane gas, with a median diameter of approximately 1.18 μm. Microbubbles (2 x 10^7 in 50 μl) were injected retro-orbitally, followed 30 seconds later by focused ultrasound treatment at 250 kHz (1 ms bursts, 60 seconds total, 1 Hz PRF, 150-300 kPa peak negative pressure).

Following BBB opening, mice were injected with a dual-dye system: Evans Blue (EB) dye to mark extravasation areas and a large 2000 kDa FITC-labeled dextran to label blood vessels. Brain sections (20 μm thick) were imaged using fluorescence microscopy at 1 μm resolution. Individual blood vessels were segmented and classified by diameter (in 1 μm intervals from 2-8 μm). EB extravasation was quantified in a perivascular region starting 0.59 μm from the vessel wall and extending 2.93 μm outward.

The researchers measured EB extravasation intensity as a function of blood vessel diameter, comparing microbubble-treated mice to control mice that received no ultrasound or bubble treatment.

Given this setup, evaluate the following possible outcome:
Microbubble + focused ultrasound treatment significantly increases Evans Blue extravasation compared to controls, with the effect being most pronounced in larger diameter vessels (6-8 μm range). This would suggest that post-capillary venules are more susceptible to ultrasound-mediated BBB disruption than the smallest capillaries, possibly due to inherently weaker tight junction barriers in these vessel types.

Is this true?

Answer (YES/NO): YES